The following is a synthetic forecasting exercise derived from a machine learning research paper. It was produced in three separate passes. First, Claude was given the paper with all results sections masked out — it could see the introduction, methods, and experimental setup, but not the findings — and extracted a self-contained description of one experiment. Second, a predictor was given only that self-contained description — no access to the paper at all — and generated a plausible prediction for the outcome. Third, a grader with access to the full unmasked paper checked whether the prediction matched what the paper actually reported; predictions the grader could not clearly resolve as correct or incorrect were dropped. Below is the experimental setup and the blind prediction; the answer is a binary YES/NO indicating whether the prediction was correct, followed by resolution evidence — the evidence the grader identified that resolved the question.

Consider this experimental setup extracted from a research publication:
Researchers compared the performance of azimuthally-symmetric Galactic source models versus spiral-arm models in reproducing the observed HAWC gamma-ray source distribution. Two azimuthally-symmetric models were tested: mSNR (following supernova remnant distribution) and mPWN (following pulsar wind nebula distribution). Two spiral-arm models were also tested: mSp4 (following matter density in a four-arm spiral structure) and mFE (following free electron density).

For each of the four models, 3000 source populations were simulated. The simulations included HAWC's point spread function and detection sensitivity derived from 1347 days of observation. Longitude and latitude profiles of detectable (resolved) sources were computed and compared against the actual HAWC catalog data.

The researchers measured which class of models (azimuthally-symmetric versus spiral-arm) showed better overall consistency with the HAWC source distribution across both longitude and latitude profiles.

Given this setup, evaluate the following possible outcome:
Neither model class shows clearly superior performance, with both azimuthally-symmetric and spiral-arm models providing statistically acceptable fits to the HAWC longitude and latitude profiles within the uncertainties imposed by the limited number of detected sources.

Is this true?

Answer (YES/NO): NO